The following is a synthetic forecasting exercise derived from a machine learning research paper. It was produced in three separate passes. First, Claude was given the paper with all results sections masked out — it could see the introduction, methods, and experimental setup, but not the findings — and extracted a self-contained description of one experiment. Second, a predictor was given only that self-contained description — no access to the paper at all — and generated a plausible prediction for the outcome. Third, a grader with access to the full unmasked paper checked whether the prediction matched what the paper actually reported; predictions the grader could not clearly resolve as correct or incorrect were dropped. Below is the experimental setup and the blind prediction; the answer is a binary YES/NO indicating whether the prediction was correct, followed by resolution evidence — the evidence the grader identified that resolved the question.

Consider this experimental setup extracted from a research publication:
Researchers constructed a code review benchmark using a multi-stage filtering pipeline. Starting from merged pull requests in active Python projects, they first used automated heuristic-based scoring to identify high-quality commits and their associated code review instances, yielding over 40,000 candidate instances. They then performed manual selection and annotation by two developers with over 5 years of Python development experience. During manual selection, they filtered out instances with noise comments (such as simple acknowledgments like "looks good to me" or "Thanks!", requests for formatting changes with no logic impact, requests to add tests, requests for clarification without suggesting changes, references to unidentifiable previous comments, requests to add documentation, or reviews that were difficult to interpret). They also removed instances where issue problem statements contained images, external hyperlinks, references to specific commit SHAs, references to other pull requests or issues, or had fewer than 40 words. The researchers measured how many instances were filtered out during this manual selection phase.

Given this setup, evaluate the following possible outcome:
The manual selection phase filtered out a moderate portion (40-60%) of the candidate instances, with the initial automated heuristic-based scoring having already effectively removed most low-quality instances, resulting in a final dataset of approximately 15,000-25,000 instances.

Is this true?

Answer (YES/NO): NO